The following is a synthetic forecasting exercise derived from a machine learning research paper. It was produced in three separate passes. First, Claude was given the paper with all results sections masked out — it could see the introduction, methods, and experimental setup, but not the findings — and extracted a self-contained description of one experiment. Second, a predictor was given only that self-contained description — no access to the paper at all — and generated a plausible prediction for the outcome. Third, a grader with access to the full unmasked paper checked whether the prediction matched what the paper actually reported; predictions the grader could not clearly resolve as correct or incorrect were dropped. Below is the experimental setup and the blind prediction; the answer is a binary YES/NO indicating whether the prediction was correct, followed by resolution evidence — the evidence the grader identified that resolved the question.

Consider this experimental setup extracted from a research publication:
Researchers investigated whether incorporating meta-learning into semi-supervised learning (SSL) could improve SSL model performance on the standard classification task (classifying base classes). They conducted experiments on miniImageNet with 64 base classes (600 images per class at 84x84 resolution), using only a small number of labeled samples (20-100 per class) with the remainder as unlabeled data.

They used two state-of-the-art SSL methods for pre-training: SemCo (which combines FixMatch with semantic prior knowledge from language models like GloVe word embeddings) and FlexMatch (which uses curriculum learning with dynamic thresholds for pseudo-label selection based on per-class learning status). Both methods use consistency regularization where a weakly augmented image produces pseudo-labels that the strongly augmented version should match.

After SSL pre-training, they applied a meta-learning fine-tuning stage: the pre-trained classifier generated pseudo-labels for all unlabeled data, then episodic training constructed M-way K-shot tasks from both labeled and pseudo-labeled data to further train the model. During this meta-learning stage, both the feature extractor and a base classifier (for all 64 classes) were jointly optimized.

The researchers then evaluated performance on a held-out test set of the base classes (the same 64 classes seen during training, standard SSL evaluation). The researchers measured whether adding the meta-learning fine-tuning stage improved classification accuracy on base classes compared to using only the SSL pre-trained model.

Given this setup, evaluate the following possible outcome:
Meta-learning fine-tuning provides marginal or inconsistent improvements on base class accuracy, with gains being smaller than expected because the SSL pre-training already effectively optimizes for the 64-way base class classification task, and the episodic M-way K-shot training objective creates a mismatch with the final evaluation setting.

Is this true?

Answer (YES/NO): NO